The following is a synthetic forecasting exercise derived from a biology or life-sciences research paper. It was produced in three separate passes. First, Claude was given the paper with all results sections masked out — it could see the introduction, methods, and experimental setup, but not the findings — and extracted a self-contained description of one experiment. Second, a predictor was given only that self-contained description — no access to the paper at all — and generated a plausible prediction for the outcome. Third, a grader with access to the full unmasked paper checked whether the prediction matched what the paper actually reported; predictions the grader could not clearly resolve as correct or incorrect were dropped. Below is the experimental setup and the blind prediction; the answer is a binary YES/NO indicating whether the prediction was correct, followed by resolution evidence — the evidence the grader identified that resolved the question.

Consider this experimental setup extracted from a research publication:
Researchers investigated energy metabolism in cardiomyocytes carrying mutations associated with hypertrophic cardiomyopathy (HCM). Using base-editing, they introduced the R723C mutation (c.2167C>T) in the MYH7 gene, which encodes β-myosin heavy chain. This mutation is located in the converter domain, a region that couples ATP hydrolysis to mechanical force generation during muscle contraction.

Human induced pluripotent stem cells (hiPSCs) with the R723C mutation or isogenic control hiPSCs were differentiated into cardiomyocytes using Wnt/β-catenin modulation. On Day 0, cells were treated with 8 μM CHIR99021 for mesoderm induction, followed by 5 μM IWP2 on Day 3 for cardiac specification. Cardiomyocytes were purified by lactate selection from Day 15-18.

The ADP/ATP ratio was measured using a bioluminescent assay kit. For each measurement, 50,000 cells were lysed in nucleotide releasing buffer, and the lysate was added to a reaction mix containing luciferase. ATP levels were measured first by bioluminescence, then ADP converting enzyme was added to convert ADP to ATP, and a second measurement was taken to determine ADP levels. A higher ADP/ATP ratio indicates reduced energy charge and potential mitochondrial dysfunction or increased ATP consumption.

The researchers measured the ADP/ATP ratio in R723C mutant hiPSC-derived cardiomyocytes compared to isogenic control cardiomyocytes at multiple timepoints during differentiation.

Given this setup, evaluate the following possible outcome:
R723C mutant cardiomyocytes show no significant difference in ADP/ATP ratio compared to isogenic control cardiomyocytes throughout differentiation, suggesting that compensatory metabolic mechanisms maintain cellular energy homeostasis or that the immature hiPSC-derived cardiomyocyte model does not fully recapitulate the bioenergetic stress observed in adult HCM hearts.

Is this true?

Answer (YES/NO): NO